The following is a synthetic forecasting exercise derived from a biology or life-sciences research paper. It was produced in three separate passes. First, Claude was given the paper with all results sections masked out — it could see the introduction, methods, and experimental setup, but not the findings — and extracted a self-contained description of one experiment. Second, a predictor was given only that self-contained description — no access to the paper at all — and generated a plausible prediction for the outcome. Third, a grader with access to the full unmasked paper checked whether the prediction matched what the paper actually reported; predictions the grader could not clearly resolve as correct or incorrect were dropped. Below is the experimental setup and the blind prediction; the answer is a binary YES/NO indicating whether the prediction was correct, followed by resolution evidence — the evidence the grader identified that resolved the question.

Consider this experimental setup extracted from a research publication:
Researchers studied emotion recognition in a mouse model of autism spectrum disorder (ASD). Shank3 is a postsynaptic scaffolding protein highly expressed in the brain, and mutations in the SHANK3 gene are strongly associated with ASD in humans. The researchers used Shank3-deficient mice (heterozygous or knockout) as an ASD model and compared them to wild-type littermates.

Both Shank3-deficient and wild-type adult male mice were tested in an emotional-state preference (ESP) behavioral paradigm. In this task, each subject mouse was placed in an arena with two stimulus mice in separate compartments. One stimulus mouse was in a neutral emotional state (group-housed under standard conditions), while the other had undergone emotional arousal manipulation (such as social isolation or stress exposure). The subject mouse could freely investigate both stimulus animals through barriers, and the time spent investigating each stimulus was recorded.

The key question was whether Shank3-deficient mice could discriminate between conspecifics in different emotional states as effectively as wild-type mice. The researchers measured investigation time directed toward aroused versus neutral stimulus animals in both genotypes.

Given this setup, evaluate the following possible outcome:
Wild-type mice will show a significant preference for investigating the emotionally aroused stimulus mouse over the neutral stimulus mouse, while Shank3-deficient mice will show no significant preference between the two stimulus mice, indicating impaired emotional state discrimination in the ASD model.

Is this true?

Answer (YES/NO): YES